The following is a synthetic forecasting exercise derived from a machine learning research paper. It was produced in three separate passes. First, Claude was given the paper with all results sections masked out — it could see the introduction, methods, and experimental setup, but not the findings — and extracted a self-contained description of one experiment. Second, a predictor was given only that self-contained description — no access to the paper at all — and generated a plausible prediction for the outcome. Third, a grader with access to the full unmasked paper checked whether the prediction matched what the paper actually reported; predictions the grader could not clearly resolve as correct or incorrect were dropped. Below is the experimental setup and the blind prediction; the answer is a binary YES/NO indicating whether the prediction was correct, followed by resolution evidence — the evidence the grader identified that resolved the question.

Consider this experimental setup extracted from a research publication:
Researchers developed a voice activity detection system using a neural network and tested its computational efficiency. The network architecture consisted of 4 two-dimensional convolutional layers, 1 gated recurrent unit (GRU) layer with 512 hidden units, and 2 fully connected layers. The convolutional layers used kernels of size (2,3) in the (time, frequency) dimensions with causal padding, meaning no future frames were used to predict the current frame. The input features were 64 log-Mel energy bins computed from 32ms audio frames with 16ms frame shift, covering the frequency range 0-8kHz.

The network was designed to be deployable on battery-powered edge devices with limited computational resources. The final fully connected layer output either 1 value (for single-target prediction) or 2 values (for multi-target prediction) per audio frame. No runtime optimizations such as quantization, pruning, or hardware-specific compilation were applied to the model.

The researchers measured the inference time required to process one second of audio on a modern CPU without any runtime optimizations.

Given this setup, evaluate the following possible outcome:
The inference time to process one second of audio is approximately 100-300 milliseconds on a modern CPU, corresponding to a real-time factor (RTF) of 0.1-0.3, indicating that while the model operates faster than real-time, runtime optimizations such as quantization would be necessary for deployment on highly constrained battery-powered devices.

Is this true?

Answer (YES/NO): NO